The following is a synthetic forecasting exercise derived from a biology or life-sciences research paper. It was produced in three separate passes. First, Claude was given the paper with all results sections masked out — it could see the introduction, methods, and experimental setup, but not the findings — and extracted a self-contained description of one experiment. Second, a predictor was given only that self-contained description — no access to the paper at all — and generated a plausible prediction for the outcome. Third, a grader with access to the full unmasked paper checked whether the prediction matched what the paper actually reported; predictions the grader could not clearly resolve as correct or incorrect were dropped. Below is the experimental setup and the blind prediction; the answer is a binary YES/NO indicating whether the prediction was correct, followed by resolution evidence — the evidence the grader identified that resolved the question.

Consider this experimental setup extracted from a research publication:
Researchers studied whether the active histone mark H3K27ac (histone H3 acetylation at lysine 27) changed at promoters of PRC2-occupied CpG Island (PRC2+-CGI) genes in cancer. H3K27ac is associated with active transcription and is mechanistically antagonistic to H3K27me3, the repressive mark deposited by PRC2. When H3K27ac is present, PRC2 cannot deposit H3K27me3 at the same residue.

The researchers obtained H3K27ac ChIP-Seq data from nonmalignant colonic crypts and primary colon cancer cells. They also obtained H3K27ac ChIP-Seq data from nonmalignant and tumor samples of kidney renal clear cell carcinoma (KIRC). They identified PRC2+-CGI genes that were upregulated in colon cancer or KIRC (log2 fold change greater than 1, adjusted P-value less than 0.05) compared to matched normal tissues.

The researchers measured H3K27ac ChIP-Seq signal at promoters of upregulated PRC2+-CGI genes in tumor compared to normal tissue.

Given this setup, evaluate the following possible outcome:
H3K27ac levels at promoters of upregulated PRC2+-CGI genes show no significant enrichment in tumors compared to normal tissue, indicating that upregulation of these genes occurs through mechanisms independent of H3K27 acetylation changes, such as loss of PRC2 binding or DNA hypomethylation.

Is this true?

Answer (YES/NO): NO